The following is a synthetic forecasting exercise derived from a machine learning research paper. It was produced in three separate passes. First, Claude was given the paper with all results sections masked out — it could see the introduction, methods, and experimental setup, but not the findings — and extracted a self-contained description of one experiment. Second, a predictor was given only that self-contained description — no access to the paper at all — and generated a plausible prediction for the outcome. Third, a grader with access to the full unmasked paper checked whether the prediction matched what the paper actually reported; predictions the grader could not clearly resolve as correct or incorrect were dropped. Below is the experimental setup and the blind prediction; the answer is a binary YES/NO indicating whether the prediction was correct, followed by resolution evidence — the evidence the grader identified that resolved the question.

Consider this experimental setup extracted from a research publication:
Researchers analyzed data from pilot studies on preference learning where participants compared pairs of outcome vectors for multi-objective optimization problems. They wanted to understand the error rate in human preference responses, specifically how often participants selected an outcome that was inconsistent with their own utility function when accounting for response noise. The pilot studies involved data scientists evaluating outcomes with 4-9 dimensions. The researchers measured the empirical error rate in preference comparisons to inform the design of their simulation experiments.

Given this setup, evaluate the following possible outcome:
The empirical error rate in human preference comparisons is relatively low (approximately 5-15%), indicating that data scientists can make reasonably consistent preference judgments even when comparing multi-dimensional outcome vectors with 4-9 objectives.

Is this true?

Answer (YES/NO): YES